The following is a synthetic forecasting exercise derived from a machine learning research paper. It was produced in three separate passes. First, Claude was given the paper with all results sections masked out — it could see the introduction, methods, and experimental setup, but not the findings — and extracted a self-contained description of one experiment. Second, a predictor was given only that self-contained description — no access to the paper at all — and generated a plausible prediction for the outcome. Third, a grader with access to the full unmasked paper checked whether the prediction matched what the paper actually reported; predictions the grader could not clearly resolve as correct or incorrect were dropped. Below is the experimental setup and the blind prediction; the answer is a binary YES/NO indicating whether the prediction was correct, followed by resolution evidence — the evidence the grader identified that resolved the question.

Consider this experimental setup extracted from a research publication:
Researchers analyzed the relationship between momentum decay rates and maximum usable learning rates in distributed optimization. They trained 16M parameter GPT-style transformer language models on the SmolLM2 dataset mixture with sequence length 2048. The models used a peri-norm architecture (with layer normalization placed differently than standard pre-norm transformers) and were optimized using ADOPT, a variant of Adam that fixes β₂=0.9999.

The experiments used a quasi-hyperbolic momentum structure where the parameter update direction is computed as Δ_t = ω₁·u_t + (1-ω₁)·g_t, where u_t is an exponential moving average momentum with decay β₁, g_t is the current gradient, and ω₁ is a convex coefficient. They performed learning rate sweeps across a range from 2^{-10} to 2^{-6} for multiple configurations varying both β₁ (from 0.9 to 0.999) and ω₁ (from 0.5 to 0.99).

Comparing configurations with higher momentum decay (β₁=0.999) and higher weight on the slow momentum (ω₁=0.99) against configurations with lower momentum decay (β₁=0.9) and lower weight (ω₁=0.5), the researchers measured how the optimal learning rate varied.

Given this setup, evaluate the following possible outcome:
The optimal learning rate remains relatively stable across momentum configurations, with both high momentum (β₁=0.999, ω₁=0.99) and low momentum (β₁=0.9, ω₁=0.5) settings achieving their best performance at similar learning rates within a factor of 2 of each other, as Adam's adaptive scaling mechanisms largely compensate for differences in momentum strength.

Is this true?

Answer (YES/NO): NO